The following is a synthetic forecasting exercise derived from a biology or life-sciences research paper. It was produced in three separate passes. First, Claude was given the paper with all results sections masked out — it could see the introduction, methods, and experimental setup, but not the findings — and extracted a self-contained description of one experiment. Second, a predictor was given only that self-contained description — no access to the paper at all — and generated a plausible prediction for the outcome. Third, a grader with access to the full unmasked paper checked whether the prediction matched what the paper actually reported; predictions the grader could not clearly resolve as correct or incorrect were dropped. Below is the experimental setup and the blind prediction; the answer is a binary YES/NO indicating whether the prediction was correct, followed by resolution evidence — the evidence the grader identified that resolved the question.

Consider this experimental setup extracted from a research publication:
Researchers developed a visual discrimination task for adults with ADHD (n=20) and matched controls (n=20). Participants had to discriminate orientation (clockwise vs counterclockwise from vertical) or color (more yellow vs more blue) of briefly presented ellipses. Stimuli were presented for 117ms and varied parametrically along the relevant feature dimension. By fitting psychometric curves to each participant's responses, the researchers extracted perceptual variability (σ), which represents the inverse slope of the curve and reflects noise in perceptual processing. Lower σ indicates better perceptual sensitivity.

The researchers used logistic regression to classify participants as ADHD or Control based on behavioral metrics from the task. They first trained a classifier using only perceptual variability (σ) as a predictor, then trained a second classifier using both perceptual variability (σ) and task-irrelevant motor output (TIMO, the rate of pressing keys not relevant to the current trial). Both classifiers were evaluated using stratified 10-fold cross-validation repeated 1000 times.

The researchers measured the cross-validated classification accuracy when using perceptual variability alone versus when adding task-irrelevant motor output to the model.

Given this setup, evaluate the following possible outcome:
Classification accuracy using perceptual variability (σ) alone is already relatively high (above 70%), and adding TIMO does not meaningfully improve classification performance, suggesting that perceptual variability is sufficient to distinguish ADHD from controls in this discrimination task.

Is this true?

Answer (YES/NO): YES